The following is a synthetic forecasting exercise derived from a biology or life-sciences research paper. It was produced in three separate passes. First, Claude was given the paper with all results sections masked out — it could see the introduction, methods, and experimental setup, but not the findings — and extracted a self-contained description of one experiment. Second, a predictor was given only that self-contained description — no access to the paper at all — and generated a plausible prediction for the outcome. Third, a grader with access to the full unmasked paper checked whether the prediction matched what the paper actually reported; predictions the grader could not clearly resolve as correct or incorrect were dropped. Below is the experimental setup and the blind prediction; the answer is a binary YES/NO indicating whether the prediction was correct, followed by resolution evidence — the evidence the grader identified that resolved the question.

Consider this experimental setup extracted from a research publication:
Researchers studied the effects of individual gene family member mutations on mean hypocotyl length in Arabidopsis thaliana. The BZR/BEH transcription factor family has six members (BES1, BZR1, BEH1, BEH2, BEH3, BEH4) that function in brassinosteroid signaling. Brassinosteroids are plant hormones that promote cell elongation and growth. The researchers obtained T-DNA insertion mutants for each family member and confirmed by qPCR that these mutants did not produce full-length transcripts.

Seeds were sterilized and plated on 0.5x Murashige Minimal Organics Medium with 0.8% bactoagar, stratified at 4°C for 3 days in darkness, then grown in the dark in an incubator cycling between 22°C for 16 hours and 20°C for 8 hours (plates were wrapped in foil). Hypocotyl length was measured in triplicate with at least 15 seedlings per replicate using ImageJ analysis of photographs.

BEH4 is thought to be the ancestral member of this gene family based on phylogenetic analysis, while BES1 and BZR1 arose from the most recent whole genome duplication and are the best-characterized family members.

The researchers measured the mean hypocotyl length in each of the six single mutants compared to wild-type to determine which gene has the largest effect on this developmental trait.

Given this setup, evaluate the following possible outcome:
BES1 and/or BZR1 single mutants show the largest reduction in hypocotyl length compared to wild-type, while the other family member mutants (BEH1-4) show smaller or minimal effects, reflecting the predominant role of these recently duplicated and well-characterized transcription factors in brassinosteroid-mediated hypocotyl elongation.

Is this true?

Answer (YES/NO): NO